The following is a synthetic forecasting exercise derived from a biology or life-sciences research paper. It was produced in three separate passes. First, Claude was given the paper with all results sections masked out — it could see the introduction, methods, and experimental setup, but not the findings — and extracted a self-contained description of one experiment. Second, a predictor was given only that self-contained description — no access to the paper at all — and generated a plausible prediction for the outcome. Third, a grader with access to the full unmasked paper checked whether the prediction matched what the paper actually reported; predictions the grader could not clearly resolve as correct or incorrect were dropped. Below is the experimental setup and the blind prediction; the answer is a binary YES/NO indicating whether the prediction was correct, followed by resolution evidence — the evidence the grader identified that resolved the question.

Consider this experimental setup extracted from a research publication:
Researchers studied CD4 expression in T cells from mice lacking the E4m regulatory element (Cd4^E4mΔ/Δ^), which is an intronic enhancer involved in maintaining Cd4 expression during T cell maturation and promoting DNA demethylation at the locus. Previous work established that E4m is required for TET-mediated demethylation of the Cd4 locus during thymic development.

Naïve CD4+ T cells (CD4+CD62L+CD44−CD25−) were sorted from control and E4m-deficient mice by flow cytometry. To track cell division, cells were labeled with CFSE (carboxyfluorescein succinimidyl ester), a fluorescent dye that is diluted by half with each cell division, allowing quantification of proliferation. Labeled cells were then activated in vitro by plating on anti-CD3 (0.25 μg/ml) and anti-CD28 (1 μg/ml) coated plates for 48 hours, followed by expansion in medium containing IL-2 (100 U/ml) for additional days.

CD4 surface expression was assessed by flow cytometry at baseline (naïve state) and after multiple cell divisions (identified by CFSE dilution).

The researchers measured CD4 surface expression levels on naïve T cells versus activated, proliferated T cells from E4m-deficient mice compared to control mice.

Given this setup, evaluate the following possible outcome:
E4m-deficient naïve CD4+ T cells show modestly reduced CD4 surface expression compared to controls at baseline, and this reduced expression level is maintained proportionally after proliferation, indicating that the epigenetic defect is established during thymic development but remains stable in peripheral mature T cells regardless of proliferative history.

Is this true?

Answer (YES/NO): NO